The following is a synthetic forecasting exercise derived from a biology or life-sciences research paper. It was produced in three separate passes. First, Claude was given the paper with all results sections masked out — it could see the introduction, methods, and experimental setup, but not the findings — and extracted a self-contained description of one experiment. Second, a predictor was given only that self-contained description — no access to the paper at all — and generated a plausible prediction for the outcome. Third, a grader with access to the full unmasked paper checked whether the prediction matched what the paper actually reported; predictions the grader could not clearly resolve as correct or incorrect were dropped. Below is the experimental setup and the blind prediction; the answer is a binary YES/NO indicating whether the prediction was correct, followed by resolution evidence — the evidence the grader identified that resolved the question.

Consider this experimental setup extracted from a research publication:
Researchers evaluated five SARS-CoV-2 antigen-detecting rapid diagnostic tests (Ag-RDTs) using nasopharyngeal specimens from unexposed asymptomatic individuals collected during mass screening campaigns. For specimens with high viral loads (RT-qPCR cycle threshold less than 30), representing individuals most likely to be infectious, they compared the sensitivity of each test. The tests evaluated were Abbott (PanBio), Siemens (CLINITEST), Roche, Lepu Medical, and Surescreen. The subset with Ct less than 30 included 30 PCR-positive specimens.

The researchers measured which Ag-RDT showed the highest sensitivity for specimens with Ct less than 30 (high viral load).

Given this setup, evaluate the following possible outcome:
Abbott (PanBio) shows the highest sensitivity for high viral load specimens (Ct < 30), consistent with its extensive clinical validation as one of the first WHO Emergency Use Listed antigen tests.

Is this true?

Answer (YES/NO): NO